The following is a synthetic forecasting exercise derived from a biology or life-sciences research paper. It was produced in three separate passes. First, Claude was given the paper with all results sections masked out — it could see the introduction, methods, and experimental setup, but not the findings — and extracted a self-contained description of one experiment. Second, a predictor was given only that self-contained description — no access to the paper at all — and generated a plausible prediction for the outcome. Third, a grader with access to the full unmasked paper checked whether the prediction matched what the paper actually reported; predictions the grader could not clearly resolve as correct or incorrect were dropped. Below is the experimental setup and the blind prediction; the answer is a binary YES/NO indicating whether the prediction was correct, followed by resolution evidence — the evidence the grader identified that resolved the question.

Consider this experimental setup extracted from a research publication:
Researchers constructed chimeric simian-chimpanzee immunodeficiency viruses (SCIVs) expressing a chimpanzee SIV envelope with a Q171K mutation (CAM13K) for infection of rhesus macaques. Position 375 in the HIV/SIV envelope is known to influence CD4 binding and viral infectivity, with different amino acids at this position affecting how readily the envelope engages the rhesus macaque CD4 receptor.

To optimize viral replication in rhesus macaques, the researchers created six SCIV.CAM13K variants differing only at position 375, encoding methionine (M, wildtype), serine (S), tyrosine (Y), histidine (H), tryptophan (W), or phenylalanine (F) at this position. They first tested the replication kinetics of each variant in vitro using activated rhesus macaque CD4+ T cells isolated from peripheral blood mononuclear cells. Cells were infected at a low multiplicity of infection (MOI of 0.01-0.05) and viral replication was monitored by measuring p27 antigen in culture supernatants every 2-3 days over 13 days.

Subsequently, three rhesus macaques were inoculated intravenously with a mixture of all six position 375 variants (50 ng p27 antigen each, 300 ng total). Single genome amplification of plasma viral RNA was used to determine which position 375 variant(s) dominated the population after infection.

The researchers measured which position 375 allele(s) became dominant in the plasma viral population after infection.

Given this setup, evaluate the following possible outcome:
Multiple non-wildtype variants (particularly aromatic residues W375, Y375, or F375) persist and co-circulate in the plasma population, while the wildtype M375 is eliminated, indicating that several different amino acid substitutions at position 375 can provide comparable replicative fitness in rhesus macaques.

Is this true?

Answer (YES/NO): NO